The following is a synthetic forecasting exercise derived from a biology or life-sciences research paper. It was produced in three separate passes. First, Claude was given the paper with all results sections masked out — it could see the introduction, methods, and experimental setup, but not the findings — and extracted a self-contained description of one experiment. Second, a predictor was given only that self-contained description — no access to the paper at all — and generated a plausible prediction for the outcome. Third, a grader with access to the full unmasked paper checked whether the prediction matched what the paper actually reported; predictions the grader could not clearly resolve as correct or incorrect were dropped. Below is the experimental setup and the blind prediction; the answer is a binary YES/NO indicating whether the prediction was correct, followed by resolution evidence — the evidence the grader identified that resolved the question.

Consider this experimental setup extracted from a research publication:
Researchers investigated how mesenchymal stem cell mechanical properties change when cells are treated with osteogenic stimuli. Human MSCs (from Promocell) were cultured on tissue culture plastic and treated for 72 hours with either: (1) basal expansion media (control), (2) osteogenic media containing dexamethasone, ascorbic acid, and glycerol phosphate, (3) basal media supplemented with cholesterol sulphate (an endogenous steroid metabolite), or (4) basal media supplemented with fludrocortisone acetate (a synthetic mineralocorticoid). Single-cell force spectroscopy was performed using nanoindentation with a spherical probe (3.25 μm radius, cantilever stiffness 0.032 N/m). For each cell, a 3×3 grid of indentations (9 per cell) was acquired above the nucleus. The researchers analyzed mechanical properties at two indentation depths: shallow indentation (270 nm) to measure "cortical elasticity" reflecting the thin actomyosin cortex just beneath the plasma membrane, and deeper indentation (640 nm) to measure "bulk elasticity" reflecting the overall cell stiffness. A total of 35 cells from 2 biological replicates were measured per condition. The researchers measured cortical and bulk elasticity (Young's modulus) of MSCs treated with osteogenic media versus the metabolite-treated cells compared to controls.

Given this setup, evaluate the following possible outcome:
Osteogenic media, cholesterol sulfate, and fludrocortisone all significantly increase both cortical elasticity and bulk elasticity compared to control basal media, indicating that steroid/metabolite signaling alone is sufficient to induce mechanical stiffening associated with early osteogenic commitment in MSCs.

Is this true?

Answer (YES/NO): NO